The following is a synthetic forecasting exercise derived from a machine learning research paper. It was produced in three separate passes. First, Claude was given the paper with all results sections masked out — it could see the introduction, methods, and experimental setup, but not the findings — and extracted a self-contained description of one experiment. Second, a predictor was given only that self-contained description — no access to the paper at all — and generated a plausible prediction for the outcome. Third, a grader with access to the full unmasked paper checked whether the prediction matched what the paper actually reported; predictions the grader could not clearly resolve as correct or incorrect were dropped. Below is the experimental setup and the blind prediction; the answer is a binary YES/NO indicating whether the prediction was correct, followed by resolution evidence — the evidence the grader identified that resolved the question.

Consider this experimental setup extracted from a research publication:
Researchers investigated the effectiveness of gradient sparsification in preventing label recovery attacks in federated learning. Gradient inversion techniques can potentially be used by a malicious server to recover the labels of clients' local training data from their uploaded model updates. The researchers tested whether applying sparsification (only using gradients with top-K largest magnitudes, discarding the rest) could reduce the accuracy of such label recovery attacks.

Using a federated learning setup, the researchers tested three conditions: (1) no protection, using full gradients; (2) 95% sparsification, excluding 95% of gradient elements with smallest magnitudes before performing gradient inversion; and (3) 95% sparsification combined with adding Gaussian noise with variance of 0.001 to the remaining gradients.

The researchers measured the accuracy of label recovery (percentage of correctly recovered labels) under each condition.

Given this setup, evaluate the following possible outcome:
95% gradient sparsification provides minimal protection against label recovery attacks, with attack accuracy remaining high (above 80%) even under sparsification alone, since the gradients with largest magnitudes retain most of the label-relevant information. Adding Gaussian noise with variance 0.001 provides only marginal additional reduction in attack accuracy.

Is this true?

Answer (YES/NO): NO